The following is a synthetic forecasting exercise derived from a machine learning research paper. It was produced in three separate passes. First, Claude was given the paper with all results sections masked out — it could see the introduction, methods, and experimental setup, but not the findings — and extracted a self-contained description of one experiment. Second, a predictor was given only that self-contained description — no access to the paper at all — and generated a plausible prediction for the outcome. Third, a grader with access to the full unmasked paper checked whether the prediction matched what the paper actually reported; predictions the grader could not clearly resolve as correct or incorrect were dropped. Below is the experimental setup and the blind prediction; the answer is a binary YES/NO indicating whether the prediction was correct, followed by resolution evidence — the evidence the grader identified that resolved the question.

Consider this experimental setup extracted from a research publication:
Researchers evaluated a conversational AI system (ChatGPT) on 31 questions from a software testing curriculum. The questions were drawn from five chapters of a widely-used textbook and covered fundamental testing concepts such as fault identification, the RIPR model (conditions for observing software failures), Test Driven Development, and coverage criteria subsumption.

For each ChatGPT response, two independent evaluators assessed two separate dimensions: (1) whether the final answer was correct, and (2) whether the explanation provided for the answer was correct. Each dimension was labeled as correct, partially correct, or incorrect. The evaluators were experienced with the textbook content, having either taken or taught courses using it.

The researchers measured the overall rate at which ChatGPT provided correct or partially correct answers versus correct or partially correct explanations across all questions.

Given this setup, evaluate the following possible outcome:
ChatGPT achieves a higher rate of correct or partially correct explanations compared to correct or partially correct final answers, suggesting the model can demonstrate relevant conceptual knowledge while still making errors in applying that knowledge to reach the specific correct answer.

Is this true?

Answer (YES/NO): NO